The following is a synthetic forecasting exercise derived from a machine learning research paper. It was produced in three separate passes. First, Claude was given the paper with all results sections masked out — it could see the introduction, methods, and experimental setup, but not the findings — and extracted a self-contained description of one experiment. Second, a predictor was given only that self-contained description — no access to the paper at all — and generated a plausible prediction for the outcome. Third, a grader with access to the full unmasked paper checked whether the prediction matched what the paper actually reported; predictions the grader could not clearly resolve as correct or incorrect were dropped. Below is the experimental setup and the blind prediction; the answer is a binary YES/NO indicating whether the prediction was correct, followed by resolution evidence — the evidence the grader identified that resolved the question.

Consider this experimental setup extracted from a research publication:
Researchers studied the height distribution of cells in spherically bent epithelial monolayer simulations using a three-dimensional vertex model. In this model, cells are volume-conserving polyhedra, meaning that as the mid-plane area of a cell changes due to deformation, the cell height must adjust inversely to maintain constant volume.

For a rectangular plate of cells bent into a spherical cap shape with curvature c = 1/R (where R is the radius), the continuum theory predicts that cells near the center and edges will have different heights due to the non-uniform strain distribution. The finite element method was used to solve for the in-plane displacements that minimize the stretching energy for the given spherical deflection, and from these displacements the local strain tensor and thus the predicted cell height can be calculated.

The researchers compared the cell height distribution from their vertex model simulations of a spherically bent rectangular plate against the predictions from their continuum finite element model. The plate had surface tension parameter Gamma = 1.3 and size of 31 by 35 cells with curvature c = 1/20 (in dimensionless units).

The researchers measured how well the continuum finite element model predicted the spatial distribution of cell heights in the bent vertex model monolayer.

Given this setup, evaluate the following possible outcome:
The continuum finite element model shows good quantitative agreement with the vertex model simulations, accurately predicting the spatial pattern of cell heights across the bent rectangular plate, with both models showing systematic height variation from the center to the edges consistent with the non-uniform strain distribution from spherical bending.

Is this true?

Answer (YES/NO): YES